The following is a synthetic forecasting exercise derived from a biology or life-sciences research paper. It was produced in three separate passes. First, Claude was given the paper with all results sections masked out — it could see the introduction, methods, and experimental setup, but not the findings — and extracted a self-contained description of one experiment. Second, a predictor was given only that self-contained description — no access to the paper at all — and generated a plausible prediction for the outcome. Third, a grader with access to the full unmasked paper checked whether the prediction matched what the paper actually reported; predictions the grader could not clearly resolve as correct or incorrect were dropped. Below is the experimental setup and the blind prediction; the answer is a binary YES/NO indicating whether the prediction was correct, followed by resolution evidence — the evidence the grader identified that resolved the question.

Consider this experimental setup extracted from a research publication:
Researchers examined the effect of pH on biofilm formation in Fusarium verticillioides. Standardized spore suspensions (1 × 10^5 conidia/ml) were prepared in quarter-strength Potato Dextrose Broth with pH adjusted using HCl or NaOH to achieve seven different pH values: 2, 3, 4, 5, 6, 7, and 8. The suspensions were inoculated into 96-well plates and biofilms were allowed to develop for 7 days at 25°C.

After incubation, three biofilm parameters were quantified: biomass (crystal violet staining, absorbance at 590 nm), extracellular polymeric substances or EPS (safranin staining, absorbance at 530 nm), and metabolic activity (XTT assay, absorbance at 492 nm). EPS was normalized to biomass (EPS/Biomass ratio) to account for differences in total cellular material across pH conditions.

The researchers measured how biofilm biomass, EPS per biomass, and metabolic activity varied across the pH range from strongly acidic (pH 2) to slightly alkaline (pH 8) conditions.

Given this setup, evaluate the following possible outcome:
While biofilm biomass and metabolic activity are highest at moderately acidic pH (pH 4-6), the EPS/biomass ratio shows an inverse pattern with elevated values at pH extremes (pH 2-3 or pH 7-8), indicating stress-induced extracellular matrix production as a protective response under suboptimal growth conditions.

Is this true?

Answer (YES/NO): NO